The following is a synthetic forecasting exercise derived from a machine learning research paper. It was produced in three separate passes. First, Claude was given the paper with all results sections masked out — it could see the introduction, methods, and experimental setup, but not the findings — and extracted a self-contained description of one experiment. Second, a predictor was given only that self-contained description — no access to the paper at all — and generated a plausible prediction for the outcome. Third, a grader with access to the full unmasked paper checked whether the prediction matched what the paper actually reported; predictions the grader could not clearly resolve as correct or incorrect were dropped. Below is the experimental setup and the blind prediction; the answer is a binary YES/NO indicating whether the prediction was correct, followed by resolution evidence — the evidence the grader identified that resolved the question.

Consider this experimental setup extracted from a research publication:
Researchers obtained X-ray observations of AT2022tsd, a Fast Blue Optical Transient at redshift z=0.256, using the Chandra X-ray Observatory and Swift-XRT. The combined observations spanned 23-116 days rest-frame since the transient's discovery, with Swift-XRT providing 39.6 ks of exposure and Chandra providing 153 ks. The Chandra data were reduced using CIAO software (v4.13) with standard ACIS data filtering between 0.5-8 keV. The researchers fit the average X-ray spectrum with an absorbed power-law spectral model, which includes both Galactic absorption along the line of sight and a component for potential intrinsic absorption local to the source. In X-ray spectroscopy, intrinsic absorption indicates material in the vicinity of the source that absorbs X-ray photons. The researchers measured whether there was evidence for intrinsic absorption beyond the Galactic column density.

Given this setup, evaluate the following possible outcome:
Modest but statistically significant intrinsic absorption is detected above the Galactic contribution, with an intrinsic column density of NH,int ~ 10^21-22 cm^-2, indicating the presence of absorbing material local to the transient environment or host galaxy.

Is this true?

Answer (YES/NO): NO